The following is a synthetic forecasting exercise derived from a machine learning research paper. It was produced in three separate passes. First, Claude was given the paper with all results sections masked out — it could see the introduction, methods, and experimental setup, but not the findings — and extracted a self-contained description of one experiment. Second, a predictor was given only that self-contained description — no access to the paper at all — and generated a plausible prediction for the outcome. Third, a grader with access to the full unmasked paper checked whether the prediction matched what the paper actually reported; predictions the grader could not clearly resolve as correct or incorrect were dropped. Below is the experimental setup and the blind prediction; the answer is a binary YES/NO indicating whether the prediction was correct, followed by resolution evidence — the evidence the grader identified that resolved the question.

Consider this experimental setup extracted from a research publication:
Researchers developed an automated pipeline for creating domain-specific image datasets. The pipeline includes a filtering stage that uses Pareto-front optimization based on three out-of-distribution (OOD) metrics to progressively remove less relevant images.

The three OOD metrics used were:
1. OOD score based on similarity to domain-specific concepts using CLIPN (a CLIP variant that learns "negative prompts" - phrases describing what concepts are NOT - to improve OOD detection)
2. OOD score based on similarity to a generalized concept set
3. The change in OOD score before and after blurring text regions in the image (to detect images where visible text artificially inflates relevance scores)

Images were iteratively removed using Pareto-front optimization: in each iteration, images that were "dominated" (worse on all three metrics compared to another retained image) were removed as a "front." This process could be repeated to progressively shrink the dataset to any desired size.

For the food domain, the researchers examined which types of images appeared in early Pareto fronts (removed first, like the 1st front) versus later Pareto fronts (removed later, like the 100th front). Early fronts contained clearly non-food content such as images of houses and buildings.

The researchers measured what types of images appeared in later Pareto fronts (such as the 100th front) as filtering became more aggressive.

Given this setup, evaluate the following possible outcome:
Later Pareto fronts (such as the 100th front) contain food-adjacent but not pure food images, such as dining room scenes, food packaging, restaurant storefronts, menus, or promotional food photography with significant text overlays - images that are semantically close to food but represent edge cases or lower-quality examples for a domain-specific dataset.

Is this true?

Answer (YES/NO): NO